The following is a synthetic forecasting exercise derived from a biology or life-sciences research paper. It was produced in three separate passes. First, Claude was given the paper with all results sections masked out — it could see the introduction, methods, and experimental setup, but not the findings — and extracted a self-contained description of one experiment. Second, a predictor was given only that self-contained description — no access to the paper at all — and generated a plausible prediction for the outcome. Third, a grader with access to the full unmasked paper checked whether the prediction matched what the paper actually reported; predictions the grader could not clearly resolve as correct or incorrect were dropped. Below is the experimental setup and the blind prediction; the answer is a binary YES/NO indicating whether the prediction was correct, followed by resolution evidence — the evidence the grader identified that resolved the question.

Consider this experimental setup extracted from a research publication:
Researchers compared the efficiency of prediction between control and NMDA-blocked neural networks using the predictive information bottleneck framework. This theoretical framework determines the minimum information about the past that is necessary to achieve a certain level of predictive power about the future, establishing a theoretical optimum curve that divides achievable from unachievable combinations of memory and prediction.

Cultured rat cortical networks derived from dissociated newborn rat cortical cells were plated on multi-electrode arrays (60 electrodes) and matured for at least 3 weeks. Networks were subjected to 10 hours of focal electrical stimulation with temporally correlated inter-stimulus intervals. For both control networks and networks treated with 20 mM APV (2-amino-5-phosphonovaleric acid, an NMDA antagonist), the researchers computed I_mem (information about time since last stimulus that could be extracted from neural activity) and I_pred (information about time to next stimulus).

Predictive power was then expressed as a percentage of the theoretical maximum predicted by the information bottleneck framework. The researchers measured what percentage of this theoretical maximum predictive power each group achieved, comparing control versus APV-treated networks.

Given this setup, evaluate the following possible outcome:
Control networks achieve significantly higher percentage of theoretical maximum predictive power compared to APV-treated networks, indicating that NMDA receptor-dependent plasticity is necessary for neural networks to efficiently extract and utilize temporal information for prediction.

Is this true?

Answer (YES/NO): NO